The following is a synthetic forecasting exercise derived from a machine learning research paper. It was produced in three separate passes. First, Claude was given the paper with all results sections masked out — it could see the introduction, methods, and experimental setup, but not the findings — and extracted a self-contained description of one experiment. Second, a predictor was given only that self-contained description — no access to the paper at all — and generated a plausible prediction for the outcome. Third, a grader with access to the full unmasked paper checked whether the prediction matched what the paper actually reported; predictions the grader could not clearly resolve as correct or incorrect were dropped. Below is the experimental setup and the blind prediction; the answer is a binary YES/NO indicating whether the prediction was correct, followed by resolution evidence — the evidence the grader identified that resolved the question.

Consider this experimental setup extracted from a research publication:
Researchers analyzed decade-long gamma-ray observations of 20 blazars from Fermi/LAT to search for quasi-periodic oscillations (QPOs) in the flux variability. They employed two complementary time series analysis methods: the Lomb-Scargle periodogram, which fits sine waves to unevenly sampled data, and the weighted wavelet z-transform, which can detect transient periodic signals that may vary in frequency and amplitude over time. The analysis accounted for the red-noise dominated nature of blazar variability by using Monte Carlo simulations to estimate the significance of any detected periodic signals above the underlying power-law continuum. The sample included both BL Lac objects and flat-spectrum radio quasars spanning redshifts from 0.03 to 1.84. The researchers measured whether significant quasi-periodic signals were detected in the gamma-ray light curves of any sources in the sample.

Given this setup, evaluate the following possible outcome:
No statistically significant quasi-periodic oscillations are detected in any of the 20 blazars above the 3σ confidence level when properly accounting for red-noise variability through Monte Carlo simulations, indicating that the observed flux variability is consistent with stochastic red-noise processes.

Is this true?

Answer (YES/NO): NO